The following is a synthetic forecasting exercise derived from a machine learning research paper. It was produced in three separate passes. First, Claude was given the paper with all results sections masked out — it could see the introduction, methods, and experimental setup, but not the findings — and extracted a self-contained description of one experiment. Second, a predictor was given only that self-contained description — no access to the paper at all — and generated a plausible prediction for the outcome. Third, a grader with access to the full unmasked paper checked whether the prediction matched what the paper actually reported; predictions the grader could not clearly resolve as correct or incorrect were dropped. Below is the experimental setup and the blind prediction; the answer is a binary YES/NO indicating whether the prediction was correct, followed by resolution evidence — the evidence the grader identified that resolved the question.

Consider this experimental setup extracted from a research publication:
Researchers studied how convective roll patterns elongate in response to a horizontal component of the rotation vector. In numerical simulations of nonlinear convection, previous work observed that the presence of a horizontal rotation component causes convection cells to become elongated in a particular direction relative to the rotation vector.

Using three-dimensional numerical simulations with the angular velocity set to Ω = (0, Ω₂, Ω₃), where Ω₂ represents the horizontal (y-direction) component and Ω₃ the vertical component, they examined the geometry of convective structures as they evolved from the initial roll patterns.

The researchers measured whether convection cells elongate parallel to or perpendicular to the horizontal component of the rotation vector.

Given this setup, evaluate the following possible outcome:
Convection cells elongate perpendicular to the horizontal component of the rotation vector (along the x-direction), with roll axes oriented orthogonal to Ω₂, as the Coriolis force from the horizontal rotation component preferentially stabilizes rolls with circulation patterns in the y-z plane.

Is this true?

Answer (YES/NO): NO